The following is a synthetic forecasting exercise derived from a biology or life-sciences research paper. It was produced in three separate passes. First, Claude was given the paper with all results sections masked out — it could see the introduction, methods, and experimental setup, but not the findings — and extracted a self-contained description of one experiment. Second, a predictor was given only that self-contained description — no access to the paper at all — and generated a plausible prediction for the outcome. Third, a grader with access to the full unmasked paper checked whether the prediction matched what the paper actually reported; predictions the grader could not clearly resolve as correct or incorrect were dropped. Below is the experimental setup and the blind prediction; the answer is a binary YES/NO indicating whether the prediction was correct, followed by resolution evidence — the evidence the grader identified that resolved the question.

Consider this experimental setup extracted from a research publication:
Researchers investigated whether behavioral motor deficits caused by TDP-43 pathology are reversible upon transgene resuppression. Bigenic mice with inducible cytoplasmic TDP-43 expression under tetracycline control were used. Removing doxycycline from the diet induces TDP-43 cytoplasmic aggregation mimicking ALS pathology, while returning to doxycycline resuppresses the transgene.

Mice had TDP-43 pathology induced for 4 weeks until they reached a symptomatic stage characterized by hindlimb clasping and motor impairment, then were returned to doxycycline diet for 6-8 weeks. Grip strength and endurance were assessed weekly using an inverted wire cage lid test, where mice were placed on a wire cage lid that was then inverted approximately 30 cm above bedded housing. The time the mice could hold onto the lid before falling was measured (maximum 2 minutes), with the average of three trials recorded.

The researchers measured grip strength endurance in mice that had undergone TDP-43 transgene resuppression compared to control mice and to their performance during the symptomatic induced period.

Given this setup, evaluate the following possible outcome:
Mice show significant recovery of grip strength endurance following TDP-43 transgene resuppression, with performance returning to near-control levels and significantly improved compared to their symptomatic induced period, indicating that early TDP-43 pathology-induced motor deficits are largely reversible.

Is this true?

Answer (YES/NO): YES